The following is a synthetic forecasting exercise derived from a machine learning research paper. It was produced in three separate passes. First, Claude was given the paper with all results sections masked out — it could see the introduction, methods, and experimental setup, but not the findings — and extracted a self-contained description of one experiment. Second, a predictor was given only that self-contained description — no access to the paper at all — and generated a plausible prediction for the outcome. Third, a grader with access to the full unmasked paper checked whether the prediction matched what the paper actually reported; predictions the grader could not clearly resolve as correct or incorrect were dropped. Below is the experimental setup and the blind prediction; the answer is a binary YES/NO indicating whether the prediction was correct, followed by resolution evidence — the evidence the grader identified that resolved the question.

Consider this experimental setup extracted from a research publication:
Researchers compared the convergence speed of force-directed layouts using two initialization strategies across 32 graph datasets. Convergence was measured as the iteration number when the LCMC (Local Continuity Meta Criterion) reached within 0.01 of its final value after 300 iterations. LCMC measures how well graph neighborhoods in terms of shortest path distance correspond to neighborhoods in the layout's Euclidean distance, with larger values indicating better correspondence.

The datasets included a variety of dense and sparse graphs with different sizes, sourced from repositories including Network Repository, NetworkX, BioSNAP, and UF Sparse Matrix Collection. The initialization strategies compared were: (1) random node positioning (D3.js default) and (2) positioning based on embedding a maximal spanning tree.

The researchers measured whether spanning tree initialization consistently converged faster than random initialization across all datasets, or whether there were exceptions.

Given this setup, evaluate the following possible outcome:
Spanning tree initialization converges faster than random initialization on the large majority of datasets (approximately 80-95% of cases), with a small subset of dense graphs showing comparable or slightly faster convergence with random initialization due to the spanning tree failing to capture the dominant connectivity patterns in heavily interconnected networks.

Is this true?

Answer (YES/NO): NO